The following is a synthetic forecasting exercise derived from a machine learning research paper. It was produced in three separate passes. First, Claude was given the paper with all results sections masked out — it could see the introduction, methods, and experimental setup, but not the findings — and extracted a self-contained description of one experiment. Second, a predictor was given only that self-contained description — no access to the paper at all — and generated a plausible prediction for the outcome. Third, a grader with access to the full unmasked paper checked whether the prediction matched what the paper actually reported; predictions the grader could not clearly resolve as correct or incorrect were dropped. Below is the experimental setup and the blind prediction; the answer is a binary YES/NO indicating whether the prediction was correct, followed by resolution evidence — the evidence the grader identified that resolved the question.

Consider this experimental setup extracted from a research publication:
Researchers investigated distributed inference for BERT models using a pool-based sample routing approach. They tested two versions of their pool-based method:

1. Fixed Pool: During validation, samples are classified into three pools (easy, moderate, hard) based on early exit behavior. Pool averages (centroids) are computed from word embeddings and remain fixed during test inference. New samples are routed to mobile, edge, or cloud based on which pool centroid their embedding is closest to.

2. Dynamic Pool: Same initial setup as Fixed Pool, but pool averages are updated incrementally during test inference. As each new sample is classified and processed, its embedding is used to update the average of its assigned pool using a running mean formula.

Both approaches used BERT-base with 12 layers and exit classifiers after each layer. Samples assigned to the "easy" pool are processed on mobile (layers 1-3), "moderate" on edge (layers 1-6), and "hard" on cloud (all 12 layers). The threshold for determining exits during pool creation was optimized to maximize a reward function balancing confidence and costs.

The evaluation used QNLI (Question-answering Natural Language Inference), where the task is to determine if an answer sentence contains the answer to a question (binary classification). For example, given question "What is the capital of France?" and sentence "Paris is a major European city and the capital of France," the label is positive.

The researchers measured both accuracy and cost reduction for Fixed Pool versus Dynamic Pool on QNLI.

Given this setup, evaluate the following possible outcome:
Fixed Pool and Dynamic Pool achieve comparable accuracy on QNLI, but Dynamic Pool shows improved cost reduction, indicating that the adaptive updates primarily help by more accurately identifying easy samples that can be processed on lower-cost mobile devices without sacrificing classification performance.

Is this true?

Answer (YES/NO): NO